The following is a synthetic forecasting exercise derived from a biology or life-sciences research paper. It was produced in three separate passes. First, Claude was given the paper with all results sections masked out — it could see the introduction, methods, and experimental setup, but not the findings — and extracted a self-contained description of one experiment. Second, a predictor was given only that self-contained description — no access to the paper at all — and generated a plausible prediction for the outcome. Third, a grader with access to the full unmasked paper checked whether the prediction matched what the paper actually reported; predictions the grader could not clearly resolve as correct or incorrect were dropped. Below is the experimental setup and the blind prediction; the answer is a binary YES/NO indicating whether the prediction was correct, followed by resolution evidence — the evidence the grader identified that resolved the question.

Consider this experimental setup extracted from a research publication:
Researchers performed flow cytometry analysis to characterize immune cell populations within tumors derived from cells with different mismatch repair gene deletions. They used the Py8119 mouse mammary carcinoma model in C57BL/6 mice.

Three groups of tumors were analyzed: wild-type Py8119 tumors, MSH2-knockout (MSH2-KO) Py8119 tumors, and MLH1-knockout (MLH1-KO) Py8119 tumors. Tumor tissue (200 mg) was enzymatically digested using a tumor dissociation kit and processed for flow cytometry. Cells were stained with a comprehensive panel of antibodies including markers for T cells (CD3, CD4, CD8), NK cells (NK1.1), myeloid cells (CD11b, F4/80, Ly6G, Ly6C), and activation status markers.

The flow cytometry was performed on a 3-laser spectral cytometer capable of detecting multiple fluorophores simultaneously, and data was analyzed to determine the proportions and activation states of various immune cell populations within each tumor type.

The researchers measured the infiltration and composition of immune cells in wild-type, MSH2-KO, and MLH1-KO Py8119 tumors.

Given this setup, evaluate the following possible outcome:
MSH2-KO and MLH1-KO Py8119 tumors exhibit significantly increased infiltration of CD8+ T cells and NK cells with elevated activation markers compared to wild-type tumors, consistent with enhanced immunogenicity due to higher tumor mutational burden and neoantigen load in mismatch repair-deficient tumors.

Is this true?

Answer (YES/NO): NO